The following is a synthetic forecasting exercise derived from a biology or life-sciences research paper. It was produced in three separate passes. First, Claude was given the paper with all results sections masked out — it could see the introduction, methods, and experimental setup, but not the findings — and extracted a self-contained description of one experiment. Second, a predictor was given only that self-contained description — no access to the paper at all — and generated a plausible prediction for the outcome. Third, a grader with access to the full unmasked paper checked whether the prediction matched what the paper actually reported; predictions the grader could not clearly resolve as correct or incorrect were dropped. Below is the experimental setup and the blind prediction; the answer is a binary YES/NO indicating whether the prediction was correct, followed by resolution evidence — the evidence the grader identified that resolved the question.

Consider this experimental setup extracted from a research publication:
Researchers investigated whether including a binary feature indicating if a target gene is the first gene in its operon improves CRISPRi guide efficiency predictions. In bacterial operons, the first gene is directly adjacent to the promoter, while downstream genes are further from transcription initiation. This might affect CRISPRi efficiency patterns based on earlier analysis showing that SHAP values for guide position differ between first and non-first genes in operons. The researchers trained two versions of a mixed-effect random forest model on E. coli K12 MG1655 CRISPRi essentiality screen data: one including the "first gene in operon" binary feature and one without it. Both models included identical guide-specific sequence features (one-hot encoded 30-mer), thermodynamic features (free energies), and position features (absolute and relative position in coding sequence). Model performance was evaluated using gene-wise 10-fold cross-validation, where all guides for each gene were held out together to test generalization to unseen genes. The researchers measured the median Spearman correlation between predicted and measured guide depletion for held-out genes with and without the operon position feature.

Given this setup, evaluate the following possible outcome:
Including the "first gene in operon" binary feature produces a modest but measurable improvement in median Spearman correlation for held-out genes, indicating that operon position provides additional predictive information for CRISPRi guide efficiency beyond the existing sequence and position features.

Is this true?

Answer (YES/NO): YES